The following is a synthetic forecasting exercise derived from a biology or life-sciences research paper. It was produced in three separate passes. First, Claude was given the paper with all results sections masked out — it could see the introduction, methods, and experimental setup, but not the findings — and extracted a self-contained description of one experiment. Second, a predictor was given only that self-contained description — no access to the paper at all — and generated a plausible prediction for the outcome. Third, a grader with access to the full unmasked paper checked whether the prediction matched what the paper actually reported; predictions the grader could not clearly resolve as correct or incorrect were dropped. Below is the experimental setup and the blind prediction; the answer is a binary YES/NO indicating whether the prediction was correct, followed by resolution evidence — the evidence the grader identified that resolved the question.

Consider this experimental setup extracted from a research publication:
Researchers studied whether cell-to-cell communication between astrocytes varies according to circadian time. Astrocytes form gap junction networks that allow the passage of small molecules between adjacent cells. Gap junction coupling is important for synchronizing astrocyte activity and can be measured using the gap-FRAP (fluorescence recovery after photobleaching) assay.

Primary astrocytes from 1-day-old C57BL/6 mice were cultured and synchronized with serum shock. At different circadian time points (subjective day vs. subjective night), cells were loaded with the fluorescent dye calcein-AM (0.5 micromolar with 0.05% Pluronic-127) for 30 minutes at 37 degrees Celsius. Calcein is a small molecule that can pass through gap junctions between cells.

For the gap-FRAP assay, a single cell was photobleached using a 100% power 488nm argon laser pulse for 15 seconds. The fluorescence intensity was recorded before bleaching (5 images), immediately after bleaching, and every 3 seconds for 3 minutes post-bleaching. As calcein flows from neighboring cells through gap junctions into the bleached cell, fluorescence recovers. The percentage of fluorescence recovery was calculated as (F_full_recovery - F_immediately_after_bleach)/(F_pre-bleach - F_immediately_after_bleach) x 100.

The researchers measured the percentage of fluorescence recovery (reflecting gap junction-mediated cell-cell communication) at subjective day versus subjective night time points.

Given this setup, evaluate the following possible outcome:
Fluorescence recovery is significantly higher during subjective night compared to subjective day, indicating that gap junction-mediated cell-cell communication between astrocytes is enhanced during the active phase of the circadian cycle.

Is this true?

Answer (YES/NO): NO